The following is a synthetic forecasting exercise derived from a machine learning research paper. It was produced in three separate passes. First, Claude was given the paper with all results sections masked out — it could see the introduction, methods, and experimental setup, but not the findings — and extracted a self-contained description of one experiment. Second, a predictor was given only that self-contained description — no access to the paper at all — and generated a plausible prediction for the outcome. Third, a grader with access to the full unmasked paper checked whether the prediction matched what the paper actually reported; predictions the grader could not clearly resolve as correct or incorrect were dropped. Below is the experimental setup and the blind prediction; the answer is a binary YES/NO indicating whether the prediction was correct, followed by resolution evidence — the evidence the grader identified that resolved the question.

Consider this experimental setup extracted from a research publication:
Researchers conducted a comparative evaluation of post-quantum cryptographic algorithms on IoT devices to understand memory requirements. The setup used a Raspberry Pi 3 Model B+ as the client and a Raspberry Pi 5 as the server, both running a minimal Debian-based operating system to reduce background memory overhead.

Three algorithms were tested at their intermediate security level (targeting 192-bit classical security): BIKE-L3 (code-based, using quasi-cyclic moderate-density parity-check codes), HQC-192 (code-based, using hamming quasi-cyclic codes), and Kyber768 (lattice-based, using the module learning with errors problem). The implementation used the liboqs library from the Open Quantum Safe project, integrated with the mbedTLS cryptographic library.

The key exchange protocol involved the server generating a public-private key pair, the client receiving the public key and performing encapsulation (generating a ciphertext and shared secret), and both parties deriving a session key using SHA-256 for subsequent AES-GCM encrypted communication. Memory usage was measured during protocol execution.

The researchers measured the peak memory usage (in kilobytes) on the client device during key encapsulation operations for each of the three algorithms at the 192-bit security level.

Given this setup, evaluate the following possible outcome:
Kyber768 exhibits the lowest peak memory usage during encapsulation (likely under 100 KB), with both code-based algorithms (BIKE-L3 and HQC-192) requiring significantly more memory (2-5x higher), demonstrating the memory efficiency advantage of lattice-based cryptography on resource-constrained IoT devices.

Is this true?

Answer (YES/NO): NO